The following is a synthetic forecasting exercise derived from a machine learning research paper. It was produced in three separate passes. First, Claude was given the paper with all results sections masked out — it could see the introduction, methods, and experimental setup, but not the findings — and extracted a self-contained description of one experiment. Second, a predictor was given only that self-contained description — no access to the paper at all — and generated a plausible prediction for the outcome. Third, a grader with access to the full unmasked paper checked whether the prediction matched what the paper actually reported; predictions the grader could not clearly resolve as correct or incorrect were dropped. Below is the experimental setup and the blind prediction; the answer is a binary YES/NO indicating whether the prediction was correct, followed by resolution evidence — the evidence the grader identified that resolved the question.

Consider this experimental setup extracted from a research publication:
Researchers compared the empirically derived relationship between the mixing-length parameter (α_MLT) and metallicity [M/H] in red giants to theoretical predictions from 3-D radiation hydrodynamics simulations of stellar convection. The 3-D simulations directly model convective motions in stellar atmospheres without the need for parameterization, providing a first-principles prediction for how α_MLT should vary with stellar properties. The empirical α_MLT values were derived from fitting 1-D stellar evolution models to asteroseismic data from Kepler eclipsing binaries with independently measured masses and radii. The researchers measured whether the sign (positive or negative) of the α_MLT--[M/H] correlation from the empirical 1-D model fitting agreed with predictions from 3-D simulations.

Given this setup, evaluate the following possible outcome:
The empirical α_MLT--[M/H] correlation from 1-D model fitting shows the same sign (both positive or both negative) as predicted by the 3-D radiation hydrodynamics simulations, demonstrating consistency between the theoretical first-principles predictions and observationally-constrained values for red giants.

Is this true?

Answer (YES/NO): NO